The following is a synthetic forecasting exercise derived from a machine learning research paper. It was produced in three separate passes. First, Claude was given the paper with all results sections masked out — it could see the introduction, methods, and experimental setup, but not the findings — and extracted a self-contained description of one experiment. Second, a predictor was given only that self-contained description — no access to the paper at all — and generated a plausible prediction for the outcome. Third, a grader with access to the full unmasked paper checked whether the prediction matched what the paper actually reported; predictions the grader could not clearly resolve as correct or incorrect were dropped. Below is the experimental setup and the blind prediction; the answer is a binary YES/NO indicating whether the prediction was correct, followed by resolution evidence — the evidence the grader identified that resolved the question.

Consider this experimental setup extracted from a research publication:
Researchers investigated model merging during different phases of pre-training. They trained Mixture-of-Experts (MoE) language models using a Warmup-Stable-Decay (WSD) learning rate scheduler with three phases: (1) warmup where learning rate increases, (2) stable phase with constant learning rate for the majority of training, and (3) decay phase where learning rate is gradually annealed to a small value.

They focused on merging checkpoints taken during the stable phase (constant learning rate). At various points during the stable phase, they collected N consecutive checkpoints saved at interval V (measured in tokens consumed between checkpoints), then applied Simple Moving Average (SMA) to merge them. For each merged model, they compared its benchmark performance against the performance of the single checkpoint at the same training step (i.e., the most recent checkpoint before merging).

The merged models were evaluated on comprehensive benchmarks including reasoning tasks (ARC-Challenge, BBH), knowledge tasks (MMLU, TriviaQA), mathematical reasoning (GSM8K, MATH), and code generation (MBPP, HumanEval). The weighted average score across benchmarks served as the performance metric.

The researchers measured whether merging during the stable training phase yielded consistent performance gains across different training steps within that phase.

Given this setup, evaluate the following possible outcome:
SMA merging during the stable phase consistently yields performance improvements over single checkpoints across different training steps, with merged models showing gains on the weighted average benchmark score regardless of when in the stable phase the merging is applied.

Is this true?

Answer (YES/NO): YES